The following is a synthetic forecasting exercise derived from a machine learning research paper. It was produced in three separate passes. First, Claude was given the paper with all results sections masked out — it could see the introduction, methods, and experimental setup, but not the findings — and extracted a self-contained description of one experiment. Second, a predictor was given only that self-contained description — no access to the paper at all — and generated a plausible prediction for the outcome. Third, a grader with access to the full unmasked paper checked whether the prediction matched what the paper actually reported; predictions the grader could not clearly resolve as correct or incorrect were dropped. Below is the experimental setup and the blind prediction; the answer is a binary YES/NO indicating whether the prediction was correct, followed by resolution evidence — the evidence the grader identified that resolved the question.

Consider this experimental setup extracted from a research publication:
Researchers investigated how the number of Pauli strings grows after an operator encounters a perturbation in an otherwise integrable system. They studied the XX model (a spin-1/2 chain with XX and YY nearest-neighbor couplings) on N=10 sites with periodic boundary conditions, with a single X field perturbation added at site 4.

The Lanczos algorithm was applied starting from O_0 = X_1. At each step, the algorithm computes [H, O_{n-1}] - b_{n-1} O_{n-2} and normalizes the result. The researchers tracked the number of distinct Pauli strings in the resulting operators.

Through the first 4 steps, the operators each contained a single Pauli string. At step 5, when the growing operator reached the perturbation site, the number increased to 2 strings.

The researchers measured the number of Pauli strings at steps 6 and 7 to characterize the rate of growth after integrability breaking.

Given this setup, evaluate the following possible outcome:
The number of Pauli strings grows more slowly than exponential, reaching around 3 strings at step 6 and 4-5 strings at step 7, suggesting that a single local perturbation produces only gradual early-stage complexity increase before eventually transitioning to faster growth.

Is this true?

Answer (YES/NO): NO